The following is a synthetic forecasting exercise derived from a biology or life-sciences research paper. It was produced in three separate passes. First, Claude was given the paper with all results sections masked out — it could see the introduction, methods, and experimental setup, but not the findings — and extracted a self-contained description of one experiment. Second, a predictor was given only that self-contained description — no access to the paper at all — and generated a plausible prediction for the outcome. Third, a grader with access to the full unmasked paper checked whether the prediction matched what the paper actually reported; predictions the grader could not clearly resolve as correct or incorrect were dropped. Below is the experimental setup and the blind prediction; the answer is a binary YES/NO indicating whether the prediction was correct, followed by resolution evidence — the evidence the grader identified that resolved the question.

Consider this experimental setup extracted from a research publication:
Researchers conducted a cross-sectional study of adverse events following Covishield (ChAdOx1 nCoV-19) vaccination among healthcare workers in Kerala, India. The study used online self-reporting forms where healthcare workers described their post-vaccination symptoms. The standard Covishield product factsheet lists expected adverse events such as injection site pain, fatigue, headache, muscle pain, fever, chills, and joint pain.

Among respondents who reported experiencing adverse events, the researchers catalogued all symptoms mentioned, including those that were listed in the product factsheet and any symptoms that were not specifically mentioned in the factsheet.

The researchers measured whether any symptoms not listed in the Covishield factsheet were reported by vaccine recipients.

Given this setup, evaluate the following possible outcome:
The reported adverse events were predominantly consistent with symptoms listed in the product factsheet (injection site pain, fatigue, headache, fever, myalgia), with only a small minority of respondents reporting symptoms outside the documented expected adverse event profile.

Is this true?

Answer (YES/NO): NO